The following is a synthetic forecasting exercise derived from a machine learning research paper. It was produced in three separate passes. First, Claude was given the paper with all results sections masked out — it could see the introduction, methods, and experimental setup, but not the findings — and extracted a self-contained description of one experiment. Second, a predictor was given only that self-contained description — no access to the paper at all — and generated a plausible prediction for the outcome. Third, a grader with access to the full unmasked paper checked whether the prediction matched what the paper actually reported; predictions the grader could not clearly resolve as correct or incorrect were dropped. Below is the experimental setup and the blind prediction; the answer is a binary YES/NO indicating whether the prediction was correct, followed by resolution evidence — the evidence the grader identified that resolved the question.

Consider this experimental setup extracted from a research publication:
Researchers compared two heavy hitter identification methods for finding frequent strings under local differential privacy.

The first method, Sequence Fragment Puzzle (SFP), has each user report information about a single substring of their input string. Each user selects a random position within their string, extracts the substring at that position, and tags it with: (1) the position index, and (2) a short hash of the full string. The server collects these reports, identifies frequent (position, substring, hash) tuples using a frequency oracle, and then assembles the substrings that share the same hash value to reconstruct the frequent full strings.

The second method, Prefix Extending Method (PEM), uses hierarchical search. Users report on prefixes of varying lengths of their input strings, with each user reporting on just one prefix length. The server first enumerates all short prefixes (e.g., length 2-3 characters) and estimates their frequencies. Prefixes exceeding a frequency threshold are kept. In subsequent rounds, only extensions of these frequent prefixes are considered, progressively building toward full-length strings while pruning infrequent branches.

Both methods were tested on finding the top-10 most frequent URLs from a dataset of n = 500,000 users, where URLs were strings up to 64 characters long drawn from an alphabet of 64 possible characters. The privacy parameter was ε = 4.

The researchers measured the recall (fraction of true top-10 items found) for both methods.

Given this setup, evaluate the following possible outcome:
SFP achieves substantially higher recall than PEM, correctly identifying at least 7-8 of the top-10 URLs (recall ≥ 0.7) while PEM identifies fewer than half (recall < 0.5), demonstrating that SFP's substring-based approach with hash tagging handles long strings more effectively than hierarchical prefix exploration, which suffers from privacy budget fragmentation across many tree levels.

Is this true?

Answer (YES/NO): NO